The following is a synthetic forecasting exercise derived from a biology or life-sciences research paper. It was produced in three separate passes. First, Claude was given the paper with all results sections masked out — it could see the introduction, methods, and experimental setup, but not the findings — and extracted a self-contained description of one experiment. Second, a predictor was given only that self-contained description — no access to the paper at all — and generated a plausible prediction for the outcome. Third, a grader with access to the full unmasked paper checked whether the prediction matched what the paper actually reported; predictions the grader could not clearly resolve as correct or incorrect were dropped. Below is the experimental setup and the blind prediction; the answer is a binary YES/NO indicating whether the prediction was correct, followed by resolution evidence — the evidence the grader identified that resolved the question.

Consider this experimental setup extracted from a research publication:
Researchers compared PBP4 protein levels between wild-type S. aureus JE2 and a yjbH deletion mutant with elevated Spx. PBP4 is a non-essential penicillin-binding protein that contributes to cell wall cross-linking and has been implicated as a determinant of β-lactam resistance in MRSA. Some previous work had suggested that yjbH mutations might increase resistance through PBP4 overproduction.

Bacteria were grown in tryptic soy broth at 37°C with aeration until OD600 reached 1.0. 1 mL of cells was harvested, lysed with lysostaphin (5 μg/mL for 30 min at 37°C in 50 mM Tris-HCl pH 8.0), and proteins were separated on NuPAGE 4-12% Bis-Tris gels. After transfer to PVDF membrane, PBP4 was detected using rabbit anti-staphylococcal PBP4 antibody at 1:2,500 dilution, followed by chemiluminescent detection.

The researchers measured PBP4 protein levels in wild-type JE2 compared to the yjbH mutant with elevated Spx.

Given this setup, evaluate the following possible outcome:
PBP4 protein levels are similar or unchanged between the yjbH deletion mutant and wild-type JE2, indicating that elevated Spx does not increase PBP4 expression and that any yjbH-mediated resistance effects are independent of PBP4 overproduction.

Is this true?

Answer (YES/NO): NO